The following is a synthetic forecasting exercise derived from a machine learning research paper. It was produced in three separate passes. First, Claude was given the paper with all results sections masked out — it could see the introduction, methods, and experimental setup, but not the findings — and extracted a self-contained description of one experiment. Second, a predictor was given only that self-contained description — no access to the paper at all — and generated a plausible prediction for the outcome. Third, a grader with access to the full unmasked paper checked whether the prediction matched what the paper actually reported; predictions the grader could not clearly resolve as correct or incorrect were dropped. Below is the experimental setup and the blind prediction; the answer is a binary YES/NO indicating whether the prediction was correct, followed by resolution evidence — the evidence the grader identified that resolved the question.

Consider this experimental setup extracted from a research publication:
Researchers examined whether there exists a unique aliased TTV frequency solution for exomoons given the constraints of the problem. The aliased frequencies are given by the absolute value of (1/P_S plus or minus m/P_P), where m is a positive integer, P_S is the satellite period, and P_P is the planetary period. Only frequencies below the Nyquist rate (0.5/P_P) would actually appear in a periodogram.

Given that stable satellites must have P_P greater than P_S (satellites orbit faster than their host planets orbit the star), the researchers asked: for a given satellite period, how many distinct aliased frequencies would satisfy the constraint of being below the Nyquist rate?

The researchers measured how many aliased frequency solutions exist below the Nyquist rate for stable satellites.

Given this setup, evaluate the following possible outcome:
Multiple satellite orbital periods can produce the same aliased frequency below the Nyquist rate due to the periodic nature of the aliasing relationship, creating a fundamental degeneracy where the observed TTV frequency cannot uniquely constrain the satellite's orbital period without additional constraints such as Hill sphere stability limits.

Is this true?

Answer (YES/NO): YES